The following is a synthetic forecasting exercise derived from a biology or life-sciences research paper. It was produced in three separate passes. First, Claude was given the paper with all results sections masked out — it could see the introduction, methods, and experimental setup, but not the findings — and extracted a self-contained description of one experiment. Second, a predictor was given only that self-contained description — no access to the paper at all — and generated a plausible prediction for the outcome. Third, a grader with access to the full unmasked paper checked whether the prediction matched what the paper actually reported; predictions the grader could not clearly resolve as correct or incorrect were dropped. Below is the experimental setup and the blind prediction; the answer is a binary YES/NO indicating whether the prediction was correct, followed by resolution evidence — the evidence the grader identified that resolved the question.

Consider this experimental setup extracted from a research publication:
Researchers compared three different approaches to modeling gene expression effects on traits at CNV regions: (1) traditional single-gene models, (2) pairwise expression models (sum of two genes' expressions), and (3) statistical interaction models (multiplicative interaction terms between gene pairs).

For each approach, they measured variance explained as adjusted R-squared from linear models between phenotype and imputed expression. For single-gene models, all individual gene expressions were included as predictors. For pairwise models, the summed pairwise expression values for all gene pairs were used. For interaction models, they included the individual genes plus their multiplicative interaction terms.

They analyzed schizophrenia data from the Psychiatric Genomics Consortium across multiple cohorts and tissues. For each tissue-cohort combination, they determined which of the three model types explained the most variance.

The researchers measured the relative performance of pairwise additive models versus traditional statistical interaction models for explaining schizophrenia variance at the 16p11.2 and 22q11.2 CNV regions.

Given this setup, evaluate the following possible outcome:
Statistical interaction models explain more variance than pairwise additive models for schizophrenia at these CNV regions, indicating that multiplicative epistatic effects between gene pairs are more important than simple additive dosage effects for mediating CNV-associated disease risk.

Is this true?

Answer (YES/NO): NO